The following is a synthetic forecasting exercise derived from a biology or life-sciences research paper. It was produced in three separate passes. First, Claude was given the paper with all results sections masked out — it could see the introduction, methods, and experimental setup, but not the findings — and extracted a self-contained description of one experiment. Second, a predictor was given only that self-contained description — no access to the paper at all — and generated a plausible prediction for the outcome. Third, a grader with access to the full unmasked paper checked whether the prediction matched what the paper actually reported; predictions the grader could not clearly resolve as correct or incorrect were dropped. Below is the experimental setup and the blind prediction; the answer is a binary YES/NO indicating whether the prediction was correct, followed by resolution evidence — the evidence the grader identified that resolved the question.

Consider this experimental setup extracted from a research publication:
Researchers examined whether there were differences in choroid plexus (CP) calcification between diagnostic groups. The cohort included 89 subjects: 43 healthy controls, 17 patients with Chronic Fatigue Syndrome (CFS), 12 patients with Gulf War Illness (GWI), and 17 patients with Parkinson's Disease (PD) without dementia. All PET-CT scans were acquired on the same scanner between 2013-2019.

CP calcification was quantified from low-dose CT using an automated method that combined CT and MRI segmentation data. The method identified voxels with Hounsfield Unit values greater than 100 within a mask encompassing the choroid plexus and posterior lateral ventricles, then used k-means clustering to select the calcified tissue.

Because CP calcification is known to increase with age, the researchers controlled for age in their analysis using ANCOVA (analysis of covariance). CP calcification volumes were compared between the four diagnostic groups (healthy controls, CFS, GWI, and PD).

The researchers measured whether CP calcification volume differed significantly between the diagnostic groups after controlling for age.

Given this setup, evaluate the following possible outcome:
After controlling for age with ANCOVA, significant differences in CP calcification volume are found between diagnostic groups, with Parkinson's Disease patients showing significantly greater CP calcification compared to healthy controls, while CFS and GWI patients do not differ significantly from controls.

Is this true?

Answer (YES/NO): NO